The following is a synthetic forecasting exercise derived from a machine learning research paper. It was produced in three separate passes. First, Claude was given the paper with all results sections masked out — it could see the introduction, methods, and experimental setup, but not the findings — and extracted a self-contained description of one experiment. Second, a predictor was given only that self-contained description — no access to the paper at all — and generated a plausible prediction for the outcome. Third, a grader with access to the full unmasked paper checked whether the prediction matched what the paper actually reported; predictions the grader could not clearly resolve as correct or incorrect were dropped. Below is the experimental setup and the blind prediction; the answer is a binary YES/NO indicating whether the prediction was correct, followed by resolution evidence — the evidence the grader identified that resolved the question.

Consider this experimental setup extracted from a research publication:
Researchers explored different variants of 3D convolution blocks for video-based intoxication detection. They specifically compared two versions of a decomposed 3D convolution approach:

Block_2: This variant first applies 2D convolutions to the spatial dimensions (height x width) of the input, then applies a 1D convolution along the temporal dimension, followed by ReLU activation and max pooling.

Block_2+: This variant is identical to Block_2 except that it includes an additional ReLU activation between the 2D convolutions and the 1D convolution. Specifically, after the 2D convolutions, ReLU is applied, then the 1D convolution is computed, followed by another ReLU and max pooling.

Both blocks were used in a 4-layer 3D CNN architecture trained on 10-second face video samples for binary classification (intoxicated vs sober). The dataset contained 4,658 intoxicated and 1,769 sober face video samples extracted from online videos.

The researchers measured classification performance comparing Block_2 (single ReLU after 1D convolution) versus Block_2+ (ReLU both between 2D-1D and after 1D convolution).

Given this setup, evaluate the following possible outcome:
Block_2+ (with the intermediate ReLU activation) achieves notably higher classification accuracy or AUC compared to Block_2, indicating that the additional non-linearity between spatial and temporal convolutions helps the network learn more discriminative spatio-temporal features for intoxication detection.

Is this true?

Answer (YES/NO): YES